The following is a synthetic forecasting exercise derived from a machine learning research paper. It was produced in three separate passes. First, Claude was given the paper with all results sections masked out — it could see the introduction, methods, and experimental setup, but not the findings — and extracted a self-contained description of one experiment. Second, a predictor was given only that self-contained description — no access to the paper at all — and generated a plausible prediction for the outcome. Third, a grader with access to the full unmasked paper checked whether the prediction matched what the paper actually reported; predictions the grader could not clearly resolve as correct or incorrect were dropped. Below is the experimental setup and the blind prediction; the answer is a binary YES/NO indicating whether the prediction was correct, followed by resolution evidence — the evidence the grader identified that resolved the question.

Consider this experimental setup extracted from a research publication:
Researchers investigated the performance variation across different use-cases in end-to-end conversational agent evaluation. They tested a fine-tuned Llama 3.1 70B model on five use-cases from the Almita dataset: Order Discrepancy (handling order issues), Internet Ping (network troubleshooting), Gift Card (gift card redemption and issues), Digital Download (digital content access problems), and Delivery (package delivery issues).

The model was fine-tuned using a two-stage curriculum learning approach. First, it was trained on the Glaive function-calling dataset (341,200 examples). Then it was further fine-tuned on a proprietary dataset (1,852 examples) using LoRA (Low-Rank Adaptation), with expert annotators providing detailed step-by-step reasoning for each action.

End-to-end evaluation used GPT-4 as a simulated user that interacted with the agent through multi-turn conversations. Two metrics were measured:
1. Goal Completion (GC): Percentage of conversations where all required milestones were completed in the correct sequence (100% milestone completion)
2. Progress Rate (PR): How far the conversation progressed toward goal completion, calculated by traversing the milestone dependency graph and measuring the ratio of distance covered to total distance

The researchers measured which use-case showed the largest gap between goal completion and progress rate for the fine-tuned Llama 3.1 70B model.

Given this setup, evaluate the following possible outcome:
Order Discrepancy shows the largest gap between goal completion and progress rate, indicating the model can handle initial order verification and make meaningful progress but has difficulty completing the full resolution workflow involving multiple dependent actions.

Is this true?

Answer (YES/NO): NO